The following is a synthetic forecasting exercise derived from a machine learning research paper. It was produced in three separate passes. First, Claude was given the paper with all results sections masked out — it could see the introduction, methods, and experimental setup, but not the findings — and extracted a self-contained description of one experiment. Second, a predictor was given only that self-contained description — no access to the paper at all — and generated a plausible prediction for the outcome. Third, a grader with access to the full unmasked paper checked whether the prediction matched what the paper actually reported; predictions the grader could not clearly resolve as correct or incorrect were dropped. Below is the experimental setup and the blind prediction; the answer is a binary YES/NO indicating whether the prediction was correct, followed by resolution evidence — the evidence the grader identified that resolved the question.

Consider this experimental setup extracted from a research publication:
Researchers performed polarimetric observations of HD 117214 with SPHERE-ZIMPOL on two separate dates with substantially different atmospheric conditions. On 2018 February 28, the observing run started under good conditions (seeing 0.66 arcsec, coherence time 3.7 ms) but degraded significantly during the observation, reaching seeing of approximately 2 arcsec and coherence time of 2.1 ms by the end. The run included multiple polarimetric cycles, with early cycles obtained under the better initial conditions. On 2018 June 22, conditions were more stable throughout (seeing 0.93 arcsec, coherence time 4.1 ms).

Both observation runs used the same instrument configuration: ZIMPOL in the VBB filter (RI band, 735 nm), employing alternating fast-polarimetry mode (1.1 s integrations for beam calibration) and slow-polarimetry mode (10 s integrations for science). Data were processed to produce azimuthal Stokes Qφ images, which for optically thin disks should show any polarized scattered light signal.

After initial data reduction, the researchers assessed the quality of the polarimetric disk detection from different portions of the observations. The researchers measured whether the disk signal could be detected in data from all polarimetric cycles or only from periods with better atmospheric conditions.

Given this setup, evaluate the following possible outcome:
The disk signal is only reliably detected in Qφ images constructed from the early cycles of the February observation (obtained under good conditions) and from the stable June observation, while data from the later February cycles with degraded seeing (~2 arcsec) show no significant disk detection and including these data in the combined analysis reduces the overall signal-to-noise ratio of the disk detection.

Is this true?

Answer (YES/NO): YES